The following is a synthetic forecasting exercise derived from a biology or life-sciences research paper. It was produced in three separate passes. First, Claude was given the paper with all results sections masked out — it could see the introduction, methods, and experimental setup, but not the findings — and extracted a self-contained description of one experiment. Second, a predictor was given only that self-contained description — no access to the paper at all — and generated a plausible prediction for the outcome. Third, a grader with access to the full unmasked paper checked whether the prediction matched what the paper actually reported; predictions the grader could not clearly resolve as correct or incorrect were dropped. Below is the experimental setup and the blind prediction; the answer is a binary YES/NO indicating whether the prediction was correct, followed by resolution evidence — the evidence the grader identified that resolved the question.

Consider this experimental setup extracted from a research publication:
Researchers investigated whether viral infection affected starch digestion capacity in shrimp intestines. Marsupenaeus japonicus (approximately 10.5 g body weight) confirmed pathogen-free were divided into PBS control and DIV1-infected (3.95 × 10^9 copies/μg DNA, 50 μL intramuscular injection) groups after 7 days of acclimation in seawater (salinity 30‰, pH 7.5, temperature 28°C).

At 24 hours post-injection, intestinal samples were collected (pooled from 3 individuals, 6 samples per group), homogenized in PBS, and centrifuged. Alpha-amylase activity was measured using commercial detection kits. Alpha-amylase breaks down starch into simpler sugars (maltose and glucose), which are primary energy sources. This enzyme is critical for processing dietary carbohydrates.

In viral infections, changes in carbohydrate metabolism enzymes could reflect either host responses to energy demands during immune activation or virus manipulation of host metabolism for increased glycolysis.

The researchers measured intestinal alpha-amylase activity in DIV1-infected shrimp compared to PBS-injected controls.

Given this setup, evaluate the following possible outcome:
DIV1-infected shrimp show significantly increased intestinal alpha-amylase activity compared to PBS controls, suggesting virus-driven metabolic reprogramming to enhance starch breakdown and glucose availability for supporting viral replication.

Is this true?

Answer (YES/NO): YES